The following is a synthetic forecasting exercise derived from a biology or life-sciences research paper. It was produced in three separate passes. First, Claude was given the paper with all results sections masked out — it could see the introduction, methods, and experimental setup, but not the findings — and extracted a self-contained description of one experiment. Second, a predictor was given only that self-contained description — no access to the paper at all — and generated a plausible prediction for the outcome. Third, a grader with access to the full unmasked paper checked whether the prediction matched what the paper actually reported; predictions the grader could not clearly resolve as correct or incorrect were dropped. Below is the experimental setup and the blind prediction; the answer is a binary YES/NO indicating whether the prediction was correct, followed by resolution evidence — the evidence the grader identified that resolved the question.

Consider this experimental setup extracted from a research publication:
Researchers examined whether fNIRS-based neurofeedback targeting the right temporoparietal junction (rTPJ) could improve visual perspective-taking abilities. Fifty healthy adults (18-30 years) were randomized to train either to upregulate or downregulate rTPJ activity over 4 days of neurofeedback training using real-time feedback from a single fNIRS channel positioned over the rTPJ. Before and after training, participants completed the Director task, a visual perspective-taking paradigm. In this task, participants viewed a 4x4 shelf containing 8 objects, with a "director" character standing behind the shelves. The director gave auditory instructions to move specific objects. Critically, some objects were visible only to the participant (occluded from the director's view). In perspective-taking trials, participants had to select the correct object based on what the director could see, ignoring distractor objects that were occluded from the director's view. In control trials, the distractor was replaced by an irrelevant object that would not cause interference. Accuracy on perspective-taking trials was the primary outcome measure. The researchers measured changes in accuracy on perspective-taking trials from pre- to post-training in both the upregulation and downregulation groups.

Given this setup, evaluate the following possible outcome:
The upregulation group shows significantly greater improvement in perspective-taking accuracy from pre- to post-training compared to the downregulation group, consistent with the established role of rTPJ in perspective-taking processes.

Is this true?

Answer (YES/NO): NO